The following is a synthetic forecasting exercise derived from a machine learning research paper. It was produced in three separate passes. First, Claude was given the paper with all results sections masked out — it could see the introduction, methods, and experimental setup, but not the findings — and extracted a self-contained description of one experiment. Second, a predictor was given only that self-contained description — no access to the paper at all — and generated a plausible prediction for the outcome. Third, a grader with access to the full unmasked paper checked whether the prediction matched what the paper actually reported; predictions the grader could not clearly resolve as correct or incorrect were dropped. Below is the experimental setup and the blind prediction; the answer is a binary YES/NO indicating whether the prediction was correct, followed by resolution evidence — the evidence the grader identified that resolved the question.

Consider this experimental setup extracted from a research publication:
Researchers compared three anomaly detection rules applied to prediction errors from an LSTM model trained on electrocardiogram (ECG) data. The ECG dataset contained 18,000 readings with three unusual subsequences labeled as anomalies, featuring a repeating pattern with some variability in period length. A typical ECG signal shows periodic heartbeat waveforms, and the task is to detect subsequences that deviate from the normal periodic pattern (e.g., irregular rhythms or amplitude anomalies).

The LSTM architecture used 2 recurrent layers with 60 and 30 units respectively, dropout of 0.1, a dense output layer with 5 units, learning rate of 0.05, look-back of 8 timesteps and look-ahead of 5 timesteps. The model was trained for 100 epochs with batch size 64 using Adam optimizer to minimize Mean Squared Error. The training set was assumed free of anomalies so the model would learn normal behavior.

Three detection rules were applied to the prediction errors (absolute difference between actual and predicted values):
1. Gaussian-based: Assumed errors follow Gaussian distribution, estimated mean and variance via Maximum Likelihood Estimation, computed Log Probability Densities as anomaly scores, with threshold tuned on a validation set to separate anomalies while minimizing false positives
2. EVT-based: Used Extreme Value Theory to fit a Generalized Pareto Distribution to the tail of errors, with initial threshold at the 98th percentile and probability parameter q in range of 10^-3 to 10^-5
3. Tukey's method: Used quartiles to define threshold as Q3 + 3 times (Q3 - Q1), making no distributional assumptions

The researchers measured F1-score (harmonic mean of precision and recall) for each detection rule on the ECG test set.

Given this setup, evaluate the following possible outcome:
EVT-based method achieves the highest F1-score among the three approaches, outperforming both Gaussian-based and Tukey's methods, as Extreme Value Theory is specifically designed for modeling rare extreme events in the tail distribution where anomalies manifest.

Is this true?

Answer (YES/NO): NO